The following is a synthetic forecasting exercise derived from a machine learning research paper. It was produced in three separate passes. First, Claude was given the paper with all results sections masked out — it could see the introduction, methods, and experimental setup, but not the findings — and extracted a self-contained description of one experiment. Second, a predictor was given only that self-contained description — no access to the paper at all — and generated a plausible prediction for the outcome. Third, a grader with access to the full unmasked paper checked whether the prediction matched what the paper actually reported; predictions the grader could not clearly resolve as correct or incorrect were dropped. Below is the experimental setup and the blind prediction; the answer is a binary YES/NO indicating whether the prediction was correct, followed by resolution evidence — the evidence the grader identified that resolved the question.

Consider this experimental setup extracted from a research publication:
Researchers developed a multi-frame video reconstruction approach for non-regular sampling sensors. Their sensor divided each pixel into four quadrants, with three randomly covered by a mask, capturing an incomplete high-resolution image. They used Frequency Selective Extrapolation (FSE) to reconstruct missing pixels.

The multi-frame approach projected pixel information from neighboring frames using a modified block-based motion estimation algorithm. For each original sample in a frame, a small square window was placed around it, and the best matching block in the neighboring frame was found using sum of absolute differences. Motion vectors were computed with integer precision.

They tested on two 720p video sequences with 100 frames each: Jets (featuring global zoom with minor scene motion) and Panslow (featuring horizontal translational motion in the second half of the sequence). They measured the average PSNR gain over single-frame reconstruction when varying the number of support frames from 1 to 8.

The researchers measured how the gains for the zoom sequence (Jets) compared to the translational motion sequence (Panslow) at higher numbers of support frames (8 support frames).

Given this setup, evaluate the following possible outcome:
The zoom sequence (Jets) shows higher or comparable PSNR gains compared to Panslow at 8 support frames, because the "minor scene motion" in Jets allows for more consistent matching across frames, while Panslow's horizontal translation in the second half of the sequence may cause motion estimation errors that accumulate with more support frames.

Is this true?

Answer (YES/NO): NO